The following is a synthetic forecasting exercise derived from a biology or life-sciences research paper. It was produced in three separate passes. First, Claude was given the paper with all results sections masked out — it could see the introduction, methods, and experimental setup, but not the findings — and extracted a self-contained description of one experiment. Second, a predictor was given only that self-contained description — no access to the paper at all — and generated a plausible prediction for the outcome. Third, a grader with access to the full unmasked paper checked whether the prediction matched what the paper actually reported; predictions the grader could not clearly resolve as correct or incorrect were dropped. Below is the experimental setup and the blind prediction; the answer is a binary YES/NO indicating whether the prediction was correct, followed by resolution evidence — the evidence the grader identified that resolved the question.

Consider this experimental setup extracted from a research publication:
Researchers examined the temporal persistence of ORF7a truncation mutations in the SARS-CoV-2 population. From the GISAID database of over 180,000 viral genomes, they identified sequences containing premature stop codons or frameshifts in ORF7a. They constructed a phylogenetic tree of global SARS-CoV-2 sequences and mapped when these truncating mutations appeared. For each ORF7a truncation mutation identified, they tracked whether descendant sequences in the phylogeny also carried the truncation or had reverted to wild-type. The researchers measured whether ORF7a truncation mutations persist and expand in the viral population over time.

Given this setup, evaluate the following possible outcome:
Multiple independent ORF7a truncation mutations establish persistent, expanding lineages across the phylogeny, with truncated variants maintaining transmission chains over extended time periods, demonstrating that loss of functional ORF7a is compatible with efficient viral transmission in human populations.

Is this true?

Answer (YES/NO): NO